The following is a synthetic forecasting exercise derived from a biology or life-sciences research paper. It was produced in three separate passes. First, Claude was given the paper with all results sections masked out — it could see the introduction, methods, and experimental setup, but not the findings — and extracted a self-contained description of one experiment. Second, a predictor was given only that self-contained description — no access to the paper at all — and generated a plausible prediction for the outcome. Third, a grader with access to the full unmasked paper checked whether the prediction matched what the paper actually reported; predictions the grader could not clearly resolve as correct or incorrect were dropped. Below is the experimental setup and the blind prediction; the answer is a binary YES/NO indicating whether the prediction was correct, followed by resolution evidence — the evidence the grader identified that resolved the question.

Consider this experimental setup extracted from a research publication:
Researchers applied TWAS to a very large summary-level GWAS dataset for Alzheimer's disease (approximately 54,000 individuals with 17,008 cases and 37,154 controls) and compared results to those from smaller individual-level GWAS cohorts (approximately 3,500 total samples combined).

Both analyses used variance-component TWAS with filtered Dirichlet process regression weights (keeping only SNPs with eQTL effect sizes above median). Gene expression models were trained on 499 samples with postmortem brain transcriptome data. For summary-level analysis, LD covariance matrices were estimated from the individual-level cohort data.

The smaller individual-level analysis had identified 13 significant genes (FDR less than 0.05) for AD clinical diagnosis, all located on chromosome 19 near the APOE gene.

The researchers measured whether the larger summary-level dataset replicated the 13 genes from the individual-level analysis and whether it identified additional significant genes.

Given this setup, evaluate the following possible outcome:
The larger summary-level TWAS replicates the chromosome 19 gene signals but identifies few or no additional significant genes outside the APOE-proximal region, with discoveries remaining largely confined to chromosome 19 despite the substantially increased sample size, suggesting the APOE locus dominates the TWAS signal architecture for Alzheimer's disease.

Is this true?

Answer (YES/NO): NO